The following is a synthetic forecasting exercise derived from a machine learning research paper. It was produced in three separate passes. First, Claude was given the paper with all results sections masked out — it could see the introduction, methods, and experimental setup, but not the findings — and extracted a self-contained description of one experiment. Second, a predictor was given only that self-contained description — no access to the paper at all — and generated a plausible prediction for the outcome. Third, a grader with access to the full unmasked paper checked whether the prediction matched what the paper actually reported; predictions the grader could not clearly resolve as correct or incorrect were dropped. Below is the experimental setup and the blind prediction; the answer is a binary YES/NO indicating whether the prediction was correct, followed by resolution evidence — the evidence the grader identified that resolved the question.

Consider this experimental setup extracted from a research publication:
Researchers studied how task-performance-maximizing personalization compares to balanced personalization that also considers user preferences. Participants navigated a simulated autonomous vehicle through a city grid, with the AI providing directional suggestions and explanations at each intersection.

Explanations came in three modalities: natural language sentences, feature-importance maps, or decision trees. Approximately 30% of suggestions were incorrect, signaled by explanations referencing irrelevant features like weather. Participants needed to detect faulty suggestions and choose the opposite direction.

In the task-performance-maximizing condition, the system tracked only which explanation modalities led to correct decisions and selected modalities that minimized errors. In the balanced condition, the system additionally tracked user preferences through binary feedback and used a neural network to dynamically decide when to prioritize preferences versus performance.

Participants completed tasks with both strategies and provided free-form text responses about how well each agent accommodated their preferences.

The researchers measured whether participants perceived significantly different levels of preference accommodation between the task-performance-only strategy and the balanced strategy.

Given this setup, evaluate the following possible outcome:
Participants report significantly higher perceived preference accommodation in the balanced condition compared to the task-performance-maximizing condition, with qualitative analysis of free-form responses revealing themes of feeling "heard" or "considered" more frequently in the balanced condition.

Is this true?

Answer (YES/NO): NO